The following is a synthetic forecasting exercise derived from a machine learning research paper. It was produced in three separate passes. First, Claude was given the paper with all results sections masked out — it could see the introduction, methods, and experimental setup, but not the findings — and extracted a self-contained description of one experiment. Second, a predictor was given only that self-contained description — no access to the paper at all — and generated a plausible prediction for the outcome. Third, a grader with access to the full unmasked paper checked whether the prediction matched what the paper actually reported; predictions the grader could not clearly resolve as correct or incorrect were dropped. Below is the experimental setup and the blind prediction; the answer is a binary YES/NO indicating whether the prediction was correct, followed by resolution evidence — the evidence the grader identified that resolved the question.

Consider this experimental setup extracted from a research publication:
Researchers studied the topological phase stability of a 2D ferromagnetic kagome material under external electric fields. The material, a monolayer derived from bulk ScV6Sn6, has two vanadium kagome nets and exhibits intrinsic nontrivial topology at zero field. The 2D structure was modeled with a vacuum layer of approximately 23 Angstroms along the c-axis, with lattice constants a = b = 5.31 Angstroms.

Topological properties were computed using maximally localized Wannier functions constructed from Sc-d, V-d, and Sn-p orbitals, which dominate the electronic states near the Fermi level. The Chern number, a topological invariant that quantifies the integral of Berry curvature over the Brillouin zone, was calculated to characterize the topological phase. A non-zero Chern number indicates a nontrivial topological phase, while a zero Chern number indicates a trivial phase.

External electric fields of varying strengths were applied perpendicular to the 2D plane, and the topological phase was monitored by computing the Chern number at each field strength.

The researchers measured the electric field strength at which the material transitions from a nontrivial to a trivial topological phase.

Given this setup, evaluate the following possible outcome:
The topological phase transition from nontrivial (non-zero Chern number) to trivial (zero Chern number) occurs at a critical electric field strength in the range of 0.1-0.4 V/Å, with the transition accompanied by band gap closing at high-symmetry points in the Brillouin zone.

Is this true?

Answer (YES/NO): NO